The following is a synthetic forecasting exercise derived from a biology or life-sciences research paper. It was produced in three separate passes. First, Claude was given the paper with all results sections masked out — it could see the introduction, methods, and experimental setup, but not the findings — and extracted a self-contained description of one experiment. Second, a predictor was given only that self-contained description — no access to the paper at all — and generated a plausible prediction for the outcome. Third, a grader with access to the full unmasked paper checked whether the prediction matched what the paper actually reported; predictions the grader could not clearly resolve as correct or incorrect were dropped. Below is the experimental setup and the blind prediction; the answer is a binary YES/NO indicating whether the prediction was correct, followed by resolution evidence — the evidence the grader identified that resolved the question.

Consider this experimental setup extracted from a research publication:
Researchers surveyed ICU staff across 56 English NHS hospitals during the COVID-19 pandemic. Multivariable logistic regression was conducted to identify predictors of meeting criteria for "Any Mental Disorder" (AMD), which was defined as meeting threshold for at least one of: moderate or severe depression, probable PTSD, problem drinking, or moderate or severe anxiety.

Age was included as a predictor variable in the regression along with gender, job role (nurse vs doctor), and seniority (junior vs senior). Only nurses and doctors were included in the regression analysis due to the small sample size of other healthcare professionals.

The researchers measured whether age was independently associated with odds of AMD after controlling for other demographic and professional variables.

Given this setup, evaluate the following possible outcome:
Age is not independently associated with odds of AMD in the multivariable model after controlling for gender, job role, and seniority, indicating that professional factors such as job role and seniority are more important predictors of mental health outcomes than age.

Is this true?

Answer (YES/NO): NO